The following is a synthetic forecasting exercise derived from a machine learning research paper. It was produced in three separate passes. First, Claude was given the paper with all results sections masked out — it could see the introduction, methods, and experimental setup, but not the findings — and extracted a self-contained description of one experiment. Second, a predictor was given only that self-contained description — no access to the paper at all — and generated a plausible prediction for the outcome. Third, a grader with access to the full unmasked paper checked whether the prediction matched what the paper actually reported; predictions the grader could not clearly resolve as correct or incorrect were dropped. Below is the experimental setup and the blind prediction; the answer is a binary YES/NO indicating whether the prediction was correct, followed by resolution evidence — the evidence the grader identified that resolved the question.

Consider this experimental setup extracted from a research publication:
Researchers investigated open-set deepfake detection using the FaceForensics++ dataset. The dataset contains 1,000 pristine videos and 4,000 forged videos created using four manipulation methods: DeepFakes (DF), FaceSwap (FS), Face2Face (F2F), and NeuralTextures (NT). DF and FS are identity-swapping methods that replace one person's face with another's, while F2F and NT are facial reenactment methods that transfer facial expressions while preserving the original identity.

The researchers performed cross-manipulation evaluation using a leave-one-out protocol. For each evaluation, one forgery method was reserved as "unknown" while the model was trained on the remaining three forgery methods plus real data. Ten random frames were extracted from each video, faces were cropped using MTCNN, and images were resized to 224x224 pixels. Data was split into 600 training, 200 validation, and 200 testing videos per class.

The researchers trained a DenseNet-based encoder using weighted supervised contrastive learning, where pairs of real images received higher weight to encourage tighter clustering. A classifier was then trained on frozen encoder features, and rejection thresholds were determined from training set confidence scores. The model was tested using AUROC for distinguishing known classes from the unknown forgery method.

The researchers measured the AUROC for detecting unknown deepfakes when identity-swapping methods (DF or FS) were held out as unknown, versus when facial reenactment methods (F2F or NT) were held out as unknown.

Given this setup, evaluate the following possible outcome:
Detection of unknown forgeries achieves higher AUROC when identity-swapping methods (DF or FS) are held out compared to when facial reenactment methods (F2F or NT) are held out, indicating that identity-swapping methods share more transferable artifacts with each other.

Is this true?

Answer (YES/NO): NO